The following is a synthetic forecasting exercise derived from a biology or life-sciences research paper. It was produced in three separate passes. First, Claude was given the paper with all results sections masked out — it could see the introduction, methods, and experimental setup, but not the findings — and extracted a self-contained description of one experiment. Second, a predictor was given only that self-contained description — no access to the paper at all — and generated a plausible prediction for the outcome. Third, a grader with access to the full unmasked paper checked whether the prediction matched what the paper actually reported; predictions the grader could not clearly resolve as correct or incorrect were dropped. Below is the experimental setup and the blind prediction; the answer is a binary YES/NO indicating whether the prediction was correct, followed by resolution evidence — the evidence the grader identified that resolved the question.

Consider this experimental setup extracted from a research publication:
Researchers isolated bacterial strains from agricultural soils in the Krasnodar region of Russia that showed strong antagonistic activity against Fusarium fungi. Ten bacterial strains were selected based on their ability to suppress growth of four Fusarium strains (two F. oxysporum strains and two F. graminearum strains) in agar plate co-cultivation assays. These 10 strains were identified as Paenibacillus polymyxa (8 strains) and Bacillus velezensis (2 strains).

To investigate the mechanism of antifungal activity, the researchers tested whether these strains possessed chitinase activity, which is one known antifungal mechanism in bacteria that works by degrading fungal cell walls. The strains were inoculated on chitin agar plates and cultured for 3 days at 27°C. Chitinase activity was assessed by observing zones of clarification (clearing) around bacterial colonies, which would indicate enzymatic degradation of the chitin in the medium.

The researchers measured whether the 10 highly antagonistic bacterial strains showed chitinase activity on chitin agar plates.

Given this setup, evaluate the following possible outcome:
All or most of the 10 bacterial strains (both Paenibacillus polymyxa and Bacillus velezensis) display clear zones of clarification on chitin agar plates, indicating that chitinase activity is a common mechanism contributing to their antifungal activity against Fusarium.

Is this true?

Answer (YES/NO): NO